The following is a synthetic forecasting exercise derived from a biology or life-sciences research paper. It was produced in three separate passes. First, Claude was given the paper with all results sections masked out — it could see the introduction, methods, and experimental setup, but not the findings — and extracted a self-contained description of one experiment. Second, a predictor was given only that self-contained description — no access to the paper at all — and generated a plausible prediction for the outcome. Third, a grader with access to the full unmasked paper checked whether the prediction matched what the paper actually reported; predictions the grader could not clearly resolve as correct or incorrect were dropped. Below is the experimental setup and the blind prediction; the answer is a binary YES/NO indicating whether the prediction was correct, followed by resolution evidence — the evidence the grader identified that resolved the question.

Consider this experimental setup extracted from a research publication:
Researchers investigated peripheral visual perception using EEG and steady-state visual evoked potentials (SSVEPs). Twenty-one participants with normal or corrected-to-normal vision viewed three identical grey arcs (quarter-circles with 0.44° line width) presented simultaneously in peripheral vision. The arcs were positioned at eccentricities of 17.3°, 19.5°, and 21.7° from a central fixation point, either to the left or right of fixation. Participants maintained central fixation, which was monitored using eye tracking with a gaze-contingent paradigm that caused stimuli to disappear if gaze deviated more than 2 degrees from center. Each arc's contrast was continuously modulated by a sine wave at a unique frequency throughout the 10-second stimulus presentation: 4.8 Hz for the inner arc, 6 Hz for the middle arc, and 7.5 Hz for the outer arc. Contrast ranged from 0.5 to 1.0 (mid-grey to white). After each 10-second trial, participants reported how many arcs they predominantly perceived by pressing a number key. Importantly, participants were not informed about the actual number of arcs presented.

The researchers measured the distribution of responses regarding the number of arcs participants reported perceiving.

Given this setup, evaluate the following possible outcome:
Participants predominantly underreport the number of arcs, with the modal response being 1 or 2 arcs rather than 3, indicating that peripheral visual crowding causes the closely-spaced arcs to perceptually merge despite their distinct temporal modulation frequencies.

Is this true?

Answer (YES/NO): NO